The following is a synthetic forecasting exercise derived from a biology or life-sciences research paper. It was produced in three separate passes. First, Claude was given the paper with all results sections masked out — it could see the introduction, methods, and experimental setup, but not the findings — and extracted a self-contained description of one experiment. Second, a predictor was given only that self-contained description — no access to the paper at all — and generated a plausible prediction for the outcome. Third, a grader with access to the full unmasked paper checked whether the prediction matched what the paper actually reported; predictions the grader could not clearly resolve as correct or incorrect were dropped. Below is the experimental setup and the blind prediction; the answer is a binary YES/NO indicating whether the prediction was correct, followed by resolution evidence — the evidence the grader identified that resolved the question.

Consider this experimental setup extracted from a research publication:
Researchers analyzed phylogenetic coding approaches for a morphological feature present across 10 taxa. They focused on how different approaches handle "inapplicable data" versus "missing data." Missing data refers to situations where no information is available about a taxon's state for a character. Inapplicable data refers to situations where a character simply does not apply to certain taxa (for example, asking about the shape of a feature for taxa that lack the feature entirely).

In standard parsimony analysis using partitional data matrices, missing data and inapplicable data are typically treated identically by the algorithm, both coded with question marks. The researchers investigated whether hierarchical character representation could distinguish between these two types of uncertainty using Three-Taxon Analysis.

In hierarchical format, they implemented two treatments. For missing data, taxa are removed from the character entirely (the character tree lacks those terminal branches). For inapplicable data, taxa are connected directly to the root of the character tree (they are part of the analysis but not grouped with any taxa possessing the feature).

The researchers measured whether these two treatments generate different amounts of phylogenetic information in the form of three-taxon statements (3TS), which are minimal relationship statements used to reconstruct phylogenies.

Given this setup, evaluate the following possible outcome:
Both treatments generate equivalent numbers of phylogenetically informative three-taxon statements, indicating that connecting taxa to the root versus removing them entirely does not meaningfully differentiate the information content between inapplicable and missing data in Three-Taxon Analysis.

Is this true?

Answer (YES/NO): NO